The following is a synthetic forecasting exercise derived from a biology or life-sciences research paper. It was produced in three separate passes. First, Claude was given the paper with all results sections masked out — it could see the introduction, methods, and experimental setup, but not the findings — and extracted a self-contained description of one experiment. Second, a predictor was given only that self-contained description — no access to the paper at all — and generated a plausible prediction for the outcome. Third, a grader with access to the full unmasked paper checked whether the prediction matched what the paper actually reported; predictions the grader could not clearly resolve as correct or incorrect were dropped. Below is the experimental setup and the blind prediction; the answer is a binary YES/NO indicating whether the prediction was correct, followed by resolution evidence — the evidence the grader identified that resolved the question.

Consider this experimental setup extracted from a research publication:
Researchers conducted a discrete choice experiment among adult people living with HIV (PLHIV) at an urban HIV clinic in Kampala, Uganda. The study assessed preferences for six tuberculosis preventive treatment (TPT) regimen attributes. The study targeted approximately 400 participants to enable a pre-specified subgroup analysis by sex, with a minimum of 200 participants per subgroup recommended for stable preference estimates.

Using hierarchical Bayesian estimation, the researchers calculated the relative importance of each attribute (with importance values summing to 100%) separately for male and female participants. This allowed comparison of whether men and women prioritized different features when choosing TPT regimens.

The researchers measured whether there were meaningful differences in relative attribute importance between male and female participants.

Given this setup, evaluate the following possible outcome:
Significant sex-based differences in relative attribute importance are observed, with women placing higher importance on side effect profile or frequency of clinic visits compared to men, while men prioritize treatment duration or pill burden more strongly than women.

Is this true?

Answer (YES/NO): NO